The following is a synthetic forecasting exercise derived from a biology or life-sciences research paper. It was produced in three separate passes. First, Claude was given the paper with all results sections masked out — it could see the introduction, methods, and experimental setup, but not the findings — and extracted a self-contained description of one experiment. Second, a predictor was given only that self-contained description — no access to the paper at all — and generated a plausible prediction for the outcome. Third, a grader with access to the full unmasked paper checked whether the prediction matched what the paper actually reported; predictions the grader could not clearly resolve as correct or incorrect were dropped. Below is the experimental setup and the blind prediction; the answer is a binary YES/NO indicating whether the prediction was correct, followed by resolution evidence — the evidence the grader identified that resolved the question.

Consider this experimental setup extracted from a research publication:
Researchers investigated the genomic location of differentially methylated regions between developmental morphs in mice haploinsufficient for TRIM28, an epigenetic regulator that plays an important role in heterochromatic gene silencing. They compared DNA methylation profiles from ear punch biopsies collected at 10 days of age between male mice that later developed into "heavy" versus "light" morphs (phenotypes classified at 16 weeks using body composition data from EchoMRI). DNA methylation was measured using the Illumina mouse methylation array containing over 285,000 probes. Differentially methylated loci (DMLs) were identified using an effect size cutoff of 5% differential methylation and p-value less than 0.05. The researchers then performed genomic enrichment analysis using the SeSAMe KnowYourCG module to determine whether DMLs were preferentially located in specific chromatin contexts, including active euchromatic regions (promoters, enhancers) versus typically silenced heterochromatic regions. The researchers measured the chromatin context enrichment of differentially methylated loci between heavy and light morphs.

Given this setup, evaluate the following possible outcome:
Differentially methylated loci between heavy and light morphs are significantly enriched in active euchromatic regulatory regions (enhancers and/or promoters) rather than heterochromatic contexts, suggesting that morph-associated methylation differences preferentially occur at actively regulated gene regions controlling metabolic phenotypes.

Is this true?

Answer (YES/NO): NO